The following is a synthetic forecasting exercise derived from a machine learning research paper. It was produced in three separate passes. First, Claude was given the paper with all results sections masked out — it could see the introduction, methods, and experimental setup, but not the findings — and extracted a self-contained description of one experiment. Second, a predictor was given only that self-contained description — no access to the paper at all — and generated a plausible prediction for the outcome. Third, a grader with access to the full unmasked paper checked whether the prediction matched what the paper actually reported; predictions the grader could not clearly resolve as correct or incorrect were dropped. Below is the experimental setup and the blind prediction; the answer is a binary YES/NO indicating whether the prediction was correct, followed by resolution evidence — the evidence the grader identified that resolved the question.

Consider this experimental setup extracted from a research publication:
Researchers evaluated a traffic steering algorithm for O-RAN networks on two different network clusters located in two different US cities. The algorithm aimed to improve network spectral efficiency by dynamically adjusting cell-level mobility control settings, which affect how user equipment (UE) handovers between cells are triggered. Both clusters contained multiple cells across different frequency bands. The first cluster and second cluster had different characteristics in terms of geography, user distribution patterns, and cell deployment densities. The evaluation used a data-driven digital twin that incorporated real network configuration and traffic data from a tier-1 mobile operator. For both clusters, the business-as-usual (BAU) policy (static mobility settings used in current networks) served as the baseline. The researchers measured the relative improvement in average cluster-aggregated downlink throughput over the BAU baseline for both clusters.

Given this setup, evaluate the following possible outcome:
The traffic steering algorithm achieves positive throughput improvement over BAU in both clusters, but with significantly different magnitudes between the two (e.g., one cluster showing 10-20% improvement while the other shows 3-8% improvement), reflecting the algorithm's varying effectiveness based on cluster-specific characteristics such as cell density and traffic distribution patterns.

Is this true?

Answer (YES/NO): NO